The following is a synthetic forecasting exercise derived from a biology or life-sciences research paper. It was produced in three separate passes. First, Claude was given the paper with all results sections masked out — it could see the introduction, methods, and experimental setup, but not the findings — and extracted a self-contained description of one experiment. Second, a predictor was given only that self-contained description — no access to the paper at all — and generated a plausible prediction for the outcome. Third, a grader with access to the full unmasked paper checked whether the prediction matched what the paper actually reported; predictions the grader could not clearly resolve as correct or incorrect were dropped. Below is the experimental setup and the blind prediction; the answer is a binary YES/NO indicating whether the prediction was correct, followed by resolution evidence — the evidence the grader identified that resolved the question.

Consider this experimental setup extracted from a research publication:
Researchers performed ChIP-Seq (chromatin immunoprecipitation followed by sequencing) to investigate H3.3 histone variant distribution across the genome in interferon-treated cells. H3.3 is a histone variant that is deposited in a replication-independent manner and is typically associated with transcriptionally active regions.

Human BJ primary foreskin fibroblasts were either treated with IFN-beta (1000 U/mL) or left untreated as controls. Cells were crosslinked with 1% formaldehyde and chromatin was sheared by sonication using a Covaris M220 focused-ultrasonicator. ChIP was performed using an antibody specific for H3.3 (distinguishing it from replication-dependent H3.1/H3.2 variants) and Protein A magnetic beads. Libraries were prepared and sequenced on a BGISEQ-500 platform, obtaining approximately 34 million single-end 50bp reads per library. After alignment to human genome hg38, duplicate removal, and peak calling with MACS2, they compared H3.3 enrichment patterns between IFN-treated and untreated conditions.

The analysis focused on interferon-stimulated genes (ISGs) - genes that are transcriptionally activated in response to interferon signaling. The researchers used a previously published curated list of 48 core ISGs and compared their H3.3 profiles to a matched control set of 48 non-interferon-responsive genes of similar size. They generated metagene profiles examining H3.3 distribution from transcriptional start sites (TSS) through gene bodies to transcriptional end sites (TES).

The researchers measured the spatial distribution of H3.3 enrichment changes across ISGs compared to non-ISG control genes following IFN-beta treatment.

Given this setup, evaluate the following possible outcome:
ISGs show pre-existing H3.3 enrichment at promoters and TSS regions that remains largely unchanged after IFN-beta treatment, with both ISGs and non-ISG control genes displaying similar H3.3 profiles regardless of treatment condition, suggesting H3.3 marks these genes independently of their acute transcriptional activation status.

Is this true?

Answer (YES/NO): NO